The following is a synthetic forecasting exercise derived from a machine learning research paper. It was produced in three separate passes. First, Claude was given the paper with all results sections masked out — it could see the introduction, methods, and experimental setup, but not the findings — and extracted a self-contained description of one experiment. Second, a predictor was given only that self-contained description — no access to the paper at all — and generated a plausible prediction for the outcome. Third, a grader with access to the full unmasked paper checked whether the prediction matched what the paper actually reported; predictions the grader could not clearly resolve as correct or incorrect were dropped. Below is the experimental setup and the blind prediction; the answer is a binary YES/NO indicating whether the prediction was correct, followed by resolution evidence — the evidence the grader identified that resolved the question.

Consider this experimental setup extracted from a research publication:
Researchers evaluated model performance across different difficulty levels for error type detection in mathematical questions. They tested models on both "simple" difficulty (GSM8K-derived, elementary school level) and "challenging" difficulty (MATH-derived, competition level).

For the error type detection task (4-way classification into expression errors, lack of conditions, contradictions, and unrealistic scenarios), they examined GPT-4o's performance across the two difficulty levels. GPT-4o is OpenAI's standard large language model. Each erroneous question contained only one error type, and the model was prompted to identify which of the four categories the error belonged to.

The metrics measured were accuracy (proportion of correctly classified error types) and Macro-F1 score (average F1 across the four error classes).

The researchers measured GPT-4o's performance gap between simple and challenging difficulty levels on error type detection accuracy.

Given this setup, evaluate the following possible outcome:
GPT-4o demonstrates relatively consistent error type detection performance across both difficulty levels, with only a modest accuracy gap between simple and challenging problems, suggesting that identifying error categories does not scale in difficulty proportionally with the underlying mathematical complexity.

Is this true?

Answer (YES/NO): YES